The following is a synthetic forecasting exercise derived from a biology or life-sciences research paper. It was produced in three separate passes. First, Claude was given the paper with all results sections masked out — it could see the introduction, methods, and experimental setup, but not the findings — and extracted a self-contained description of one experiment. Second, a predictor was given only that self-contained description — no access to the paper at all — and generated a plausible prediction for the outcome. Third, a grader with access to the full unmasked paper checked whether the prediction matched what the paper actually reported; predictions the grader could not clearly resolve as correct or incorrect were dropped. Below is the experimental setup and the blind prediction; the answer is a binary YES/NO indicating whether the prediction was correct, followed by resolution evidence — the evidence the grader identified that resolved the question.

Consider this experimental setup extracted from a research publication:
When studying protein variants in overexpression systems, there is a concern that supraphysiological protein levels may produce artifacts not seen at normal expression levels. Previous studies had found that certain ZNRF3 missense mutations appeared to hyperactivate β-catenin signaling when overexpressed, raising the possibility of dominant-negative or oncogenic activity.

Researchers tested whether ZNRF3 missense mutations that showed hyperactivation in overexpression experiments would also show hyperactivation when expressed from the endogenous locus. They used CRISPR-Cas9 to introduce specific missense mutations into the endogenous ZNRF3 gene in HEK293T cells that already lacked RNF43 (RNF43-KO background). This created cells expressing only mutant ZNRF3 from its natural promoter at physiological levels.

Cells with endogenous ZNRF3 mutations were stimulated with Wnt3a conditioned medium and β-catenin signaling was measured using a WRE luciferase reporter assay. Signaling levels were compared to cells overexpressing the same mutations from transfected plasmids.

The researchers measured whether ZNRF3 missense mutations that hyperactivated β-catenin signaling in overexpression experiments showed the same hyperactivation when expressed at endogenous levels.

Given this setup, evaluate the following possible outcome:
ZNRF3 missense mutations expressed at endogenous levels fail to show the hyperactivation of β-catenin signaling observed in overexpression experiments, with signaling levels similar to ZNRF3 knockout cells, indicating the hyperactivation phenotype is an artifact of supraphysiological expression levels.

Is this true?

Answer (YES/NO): YES